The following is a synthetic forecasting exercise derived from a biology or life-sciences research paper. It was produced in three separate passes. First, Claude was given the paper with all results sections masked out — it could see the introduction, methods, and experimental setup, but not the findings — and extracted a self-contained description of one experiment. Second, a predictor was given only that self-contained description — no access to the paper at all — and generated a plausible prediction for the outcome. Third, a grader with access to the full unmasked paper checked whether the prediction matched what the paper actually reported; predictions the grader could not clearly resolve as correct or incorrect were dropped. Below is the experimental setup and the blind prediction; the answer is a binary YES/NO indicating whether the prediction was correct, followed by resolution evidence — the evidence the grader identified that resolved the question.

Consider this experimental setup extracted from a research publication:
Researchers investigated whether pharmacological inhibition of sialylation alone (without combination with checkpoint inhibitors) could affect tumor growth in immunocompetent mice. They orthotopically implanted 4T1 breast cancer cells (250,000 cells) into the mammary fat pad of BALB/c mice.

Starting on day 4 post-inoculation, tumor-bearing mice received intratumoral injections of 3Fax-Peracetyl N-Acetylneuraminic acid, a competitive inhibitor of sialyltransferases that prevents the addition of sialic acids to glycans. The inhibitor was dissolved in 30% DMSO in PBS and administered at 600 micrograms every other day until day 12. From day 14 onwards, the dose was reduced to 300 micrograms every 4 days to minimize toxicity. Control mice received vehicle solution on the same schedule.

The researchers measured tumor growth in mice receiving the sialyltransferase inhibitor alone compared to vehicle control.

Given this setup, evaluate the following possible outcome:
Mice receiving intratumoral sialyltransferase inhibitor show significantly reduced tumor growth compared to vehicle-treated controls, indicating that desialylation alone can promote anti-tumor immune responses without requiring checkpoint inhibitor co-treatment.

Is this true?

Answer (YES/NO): YES